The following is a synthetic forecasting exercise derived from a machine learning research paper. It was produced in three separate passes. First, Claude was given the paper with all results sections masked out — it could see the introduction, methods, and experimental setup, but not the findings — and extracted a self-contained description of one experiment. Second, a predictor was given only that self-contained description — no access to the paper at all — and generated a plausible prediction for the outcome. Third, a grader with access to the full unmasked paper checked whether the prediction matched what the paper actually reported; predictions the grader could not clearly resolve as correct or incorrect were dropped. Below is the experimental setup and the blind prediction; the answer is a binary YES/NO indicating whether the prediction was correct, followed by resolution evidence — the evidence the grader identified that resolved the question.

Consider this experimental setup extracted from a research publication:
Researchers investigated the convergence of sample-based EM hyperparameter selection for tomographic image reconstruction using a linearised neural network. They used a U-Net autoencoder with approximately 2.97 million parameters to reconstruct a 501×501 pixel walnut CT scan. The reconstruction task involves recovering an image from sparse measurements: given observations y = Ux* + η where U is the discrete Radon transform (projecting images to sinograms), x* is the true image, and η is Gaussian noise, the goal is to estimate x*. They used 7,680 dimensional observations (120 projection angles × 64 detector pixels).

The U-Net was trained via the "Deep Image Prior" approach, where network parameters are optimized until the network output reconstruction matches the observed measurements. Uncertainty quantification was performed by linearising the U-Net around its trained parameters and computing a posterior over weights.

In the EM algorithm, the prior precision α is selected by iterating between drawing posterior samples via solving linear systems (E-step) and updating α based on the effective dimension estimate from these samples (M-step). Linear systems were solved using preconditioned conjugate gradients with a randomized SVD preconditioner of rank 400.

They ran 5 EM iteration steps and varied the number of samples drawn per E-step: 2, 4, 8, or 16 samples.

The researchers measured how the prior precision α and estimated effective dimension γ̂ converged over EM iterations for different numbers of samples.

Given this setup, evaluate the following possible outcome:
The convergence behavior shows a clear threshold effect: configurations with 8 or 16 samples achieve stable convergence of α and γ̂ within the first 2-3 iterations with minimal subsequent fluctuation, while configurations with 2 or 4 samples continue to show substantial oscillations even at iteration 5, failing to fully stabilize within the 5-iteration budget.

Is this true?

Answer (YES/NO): NO